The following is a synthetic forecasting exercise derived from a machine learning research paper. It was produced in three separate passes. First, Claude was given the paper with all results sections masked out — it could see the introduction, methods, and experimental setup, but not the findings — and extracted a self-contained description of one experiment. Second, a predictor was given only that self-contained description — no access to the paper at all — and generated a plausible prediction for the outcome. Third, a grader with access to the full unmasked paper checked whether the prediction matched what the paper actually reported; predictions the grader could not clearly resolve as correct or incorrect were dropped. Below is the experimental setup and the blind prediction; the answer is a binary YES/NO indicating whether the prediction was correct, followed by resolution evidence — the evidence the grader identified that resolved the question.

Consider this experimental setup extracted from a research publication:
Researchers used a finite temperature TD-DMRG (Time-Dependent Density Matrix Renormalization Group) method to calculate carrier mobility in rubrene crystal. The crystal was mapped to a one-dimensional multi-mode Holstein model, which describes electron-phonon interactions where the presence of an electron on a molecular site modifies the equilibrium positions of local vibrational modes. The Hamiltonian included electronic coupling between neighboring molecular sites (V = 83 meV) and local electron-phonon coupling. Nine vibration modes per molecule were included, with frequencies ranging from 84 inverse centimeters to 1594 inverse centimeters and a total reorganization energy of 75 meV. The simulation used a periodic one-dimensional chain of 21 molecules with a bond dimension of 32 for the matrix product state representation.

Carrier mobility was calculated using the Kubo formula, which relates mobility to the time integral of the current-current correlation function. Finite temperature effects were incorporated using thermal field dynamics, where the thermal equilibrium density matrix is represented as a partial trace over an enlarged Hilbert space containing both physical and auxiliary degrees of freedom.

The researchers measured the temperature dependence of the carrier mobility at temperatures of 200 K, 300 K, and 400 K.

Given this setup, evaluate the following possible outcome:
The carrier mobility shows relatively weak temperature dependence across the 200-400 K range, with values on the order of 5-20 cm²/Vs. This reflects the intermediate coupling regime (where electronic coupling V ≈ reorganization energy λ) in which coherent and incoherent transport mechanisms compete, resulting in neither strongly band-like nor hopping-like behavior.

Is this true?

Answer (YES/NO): NO